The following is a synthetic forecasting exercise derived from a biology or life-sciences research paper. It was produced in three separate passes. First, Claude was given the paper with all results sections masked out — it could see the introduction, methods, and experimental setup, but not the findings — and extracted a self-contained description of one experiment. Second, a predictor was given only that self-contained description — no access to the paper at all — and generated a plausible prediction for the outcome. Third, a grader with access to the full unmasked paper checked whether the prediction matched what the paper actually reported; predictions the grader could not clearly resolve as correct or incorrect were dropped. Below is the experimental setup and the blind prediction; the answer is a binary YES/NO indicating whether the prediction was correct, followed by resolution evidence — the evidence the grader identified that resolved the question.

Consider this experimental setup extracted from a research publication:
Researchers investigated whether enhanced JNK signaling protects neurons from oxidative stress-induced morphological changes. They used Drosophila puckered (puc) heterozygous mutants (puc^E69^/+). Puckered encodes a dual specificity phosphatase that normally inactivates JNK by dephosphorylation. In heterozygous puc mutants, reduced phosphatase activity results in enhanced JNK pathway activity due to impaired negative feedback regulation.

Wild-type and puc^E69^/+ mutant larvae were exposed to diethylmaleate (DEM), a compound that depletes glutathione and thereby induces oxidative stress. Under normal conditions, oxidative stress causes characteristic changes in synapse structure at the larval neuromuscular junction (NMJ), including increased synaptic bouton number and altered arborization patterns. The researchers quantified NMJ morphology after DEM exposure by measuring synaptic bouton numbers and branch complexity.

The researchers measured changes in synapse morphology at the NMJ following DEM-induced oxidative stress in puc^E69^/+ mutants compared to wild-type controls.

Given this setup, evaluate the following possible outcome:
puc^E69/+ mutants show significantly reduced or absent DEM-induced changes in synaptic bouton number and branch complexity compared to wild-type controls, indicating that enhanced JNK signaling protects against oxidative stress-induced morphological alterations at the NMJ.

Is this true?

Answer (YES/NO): YES